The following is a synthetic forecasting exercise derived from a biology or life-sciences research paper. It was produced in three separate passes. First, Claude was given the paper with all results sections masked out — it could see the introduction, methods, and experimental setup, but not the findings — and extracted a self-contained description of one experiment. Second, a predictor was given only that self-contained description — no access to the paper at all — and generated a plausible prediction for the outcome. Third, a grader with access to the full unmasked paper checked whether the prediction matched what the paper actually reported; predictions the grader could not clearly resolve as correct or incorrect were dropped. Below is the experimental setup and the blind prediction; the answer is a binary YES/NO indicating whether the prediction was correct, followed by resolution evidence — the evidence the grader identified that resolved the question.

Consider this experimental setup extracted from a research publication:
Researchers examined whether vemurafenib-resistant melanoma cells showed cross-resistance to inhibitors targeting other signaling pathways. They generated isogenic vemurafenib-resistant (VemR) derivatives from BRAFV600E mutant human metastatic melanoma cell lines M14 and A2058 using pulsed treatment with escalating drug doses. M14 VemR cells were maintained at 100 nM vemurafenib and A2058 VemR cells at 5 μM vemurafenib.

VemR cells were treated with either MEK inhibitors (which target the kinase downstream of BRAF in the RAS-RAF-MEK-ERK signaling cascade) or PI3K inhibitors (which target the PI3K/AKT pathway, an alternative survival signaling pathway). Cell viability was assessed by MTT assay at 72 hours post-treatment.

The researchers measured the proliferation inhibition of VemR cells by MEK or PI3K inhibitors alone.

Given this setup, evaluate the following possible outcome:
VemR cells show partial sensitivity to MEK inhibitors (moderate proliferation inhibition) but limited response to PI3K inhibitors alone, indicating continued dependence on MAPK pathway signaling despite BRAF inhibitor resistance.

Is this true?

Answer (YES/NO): NO